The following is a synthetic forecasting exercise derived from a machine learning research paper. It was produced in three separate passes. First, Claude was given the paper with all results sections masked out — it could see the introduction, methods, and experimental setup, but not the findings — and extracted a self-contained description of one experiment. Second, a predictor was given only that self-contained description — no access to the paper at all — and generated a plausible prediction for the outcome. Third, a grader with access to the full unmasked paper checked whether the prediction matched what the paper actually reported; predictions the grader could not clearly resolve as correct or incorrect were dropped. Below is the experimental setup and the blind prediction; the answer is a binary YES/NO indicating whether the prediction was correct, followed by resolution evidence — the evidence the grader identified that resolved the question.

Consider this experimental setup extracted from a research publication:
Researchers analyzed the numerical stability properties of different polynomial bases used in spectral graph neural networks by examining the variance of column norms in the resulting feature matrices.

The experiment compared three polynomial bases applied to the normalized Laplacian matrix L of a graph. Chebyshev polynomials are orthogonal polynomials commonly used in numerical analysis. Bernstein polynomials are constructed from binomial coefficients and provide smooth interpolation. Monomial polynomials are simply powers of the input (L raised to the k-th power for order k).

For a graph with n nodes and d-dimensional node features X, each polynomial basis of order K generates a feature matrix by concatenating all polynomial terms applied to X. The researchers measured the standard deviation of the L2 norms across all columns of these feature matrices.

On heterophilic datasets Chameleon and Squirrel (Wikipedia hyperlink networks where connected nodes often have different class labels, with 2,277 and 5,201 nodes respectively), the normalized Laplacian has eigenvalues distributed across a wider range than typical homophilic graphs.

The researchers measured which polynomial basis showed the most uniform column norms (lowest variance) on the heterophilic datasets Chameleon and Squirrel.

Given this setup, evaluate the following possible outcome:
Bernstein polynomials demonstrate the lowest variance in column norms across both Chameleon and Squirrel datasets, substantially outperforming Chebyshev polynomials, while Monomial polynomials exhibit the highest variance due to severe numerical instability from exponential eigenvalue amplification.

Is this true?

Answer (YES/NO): YES